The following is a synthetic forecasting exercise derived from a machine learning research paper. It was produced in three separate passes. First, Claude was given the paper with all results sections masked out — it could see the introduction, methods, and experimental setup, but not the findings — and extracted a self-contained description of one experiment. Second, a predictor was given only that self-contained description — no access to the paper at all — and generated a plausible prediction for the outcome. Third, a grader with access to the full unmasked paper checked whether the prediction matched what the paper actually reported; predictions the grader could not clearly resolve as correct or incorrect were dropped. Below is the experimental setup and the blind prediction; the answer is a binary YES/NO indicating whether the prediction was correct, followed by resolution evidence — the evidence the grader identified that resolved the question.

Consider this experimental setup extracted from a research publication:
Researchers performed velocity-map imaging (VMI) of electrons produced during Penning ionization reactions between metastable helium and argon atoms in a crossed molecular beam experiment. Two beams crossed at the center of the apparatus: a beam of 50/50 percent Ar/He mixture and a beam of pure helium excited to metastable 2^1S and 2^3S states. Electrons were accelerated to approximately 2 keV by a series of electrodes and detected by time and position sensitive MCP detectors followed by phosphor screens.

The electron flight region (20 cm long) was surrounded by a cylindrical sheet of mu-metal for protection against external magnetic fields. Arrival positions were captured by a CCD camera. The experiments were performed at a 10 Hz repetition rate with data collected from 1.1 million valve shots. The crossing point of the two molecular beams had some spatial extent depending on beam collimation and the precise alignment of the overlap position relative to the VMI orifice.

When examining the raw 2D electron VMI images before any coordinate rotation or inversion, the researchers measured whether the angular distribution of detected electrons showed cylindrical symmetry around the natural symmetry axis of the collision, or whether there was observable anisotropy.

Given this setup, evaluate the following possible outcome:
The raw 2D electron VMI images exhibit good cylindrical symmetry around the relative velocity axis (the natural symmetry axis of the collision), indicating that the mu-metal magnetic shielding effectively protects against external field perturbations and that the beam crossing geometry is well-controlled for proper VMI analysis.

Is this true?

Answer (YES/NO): NO